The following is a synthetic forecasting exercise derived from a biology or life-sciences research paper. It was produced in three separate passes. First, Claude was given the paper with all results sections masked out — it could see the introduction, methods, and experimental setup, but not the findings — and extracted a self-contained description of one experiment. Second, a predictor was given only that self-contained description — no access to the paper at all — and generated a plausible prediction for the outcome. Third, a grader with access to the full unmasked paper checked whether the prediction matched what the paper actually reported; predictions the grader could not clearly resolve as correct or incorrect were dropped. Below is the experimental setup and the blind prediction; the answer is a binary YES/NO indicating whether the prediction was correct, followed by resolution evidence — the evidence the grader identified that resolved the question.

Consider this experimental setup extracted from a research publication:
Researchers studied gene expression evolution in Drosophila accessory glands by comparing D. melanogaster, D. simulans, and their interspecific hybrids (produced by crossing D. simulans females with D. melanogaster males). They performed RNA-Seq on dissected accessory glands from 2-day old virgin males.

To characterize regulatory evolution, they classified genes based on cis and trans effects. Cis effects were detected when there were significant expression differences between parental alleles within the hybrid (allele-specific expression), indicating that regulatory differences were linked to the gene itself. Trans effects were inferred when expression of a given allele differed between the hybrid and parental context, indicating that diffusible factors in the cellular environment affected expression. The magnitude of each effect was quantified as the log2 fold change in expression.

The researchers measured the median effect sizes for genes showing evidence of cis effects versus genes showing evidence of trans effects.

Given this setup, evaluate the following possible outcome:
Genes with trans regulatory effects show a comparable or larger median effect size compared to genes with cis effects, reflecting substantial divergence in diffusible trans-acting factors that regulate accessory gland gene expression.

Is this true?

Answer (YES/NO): NO